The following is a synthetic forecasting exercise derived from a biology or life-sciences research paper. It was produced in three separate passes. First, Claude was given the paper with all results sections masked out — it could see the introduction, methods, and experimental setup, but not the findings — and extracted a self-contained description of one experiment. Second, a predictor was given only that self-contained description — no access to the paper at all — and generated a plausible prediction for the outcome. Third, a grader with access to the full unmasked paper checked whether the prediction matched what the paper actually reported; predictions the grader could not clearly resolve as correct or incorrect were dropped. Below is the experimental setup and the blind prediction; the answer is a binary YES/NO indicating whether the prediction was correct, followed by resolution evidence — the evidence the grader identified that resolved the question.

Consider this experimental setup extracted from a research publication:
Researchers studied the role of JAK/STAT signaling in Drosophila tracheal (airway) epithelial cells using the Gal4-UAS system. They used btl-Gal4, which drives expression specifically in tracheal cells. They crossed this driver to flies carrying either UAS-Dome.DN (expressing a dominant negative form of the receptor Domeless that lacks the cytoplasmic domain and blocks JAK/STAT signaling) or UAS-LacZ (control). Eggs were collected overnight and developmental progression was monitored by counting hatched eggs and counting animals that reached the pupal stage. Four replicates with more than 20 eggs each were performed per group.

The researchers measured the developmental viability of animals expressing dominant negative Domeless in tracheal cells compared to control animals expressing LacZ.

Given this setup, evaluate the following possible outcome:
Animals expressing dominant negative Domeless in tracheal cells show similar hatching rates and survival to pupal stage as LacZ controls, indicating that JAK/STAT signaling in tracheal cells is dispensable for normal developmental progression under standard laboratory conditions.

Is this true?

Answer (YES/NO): NO